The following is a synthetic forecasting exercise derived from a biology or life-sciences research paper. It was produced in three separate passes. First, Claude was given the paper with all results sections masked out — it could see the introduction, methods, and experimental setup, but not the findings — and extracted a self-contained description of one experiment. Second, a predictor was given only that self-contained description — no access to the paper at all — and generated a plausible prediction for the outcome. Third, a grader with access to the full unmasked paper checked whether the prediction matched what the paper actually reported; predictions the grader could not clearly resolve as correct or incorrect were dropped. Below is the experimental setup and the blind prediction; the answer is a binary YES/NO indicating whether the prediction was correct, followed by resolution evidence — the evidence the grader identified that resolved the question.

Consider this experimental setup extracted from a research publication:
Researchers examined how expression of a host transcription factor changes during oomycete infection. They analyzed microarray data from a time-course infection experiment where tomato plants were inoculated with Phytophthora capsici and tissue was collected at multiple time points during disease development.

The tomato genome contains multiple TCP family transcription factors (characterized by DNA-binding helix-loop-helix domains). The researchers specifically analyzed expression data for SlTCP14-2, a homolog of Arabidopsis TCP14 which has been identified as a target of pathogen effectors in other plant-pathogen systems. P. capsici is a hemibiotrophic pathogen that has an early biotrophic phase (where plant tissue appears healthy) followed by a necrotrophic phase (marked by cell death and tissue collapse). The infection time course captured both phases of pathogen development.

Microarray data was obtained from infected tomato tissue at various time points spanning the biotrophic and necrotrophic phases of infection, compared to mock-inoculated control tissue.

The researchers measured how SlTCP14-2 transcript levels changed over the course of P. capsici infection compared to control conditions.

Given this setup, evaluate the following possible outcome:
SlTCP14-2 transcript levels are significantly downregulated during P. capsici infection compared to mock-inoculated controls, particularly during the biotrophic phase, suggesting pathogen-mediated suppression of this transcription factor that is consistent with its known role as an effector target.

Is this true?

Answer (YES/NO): YES